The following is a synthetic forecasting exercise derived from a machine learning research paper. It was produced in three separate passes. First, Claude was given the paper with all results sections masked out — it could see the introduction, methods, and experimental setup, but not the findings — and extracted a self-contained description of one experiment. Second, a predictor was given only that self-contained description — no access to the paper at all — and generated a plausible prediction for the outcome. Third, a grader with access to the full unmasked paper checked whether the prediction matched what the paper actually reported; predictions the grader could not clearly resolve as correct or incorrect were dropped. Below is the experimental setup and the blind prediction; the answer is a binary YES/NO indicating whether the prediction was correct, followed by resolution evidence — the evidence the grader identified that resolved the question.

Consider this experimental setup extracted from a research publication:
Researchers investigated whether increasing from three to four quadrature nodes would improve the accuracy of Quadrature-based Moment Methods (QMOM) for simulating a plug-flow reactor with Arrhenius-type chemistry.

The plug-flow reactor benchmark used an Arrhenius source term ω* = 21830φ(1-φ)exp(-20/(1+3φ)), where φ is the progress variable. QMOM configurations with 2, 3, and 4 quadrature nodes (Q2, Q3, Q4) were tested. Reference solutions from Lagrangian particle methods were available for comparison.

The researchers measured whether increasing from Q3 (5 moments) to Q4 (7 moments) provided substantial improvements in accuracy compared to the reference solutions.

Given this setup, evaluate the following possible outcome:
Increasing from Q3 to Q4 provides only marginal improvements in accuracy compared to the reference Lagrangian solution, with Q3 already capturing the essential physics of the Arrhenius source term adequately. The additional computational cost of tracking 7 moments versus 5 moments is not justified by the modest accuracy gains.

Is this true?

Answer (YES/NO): YES